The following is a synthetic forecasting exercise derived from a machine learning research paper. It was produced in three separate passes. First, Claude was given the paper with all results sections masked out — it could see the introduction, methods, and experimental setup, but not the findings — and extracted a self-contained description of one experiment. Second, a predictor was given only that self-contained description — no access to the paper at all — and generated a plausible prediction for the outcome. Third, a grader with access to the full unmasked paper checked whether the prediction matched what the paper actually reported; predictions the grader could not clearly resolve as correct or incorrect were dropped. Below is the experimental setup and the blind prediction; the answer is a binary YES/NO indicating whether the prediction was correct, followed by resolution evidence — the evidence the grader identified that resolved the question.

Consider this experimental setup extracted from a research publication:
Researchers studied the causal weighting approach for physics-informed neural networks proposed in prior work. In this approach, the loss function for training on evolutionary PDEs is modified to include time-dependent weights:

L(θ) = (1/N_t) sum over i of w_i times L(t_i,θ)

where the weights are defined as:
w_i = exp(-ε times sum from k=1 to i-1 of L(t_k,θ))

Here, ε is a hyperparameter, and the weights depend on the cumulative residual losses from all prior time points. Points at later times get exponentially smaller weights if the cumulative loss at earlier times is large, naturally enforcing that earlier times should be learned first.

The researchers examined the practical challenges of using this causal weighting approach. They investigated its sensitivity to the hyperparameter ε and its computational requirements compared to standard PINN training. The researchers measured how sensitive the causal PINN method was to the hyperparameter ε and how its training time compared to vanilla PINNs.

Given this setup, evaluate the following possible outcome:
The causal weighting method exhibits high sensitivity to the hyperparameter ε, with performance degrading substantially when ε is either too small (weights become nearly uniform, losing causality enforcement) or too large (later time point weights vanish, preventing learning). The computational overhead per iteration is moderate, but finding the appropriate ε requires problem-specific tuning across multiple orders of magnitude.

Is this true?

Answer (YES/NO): NO